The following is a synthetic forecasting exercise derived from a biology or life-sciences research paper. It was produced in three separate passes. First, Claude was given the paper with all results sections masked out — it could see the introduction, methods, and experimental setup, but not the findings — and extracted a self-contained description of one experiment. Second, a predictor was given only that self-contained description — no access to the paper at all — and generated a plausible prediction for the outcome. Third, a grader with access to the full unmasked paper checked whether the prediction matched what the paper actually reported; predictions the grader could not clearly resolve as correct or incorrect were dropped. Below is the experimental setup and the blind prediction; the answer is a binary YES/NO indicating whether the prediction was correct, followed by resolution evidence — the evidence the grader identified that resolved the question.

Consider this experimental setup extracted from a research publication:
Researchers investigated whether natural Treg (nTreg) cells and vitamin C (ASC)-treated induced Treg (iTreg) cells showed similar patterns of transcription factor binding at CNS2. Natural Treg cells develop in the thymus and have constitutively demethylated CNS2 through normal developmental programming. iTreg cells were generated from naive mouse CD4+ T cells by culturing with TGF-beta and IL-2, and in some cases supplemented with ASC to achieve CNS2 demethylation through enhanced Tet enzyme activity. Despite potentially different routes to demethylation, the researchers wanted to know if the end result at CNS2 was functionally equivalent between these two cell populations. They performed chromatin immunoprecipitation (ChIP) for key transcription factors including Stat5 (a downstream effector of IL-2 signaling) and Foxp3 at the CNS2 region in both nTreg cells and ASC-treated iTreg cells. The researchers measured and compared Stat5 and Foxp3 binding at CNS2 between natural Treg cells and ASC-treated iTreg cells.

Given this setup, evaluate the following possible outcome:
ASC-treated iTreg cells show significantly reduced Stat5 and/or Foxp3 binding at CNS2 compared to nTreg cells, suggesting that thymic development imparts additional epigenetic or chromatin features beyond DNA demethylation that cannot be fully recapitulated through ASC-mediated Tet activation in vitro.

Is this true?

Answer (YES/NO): NO